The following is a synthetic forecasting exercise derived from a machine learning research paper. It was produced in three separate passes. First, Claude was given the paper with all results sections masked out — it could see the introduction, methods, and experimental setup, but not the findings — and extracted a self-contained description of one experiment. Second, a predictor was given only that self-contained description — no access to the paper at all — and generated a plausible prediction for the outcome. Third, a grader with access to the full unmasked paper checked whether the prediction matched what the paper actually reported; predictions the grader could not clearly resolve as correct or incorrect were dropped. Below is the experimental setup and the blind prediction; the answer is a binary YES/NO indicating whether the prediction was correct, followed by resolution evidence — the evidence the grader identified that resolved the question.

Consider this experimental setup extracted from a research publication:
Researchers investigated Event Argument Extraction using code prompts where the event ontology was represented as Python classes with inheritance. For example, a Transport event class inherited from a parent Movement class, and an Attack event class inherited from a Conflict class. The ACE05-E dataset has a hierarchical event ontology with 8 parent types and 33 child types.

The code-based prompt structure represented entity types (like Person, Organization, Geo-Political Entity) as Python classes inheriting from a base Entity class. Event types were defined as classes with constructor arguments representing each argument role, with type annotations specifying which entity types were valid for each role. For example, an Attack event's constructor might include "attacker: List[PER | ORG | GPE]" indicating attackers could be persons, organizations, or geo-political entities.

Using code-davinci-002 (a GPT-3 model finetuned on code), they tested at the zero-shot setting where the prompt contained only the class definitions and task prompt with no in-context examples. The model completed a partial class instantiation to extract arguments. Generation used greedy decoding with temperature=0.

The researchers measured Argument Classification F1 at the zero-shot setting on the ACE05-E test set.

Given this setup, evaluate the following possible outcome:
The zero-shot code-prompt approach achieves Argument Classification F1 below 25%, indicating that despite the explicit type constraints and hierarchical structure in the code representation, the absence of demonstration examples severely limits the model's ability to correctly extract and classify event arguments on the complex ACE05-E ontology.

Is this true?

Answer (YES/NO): NO